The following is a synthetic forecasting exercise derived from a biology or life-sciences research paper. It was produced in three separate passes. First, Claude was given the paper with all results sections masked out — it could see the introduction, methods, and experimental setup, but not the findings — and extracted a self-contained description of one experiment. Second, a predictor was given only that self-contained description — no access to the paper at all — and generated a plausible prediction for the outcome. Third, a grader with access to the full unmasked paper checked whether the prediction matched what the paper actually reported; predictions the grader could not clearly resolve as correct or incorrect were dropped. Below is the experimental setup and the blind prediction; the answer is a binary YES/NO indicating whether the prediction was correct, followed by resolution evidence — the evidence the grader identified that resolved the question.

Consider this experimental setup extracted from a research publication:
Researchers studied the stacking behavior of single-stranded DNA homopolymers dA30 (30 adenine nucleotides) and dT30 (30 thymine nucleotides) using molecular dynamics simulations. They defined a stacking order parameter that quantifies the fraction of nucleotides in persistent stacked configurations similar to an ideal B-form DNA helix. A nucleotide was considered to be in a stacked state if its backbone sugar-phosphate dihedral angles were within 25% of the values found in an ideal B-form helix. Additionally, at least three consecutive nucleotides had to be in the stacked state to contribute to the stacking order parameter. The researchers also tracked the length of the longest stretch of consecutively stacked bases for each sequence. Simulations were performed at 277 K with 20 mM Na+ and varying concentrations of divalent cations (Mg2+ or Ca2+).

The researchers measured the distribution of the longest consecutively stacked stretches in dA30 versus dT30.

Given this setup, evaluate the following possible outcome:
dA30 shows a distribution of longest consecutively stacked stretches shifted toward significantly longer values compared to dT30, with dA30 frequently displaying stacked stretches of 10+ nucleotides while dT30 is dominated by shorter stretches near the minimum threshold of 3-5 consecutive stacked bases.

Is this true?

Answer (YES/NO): NO